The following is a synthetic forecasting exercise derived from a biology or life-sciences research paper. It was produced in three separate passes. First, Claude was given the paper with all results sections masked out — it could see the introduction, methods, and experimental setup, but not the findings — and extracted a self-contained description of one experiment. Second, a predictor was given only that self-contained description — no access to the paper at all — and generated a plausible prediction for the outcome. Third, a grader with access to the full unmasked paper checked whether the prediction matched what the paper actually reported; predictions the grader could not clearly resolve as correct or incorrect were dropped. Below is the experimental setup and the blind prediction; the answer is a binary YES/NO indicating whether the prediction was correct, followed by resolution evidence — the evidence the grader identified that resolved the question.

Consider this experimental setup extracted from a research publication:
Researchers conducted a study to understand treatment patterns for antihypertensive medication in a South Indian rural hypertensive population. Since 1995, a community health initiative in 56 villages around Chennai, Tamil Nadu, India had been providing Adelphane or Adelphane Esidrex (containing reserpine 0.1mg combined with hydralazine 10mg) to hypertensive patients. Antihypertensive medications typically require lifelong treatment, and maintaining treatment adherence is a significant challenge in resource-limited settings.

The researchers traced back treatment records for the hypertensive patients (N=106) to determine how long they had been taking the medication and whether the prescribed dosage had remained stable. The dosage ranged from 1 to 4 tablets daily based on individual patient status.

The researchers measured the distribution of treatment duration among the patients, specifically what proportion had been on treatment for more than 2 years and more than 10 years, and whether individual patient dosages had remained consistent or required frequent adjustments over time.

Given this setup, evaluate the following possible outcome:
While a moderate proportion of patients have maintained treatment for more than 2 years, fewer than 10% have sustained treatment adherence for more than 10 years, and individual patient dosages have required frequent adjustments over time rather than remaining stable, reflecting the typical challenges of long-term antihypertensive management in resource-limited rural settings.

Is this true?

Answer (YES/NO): NO